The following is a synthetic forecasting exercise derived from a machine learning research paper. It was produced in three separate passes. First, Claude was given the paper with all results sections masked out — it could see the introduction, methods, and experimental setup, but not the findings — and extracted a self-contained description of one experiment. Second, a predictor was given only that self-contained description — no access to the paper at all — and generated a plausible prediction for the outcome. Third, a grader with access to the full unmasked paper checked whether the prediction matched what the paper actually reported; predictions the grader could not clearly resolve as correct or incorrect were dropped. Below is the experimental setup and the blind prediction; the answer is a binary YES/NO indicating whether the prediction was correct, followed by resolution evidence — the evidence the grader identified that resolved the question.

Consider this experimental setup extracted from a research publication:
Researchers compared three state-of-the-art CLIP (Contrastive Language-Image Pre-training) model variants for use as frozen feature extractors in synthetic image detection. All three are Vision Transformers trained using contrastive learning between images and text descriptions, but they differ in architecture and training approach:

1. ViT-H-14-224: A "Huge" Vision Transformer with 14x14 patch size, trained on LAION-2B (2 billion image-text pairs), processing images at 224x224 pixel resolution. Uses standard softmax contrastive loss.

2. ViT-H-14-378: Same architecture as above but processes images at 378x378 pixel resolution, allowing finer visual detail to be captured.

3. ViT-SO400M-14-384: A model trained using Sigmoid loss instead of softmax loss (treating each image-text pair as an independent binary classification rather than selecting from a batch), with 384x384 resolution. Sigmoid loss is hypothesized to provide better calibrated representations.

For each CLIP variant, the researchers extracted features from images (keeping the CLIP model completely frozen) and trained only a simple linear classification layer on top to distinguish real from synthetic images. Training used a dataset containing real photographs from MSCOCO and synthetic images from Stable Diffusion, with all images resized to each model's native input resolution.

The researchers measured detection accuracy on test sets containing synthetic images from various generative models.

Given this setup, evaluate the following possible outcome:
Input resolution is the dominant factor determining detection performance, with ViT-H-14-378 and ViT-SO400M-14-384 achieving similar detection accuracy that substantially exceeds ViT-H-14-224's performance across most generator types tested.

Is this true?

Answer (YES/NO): NO